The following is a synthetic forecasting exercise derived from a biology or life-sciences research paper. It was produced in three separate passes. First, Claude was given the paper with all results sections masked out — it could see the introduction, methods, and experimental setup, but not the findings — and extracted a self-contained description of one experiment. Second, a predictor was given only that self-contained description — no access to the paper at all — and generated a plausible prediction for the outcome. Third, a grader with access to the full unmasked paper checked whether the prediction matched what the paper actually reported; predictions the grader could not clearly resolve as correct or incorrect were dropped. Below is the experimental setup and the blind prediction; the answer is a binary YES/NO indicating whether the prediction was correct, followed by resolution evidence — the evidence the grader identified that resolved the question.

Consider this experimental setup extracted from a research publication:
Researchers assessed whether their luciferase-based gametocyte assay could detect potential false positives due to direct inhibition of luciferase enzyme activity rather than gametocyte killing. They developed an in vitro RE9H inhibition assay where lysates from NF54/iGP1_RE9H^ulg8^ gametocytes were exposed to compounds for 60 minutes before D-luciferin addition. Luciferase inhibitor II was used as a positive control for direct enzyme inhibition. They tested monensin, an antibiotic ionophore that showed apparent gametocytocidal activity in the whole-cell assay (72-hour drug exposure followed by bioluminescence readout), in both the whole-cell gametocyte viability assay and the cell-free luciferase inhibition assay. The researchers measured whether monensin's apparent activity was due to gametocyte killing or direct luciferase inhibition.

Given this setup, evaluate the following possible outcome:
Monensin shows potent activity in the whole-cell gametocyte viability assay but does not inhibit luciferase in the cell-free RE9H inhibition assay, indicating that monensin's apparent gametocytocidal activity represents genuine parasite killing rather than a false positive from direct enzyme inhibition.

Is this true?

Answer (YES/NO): YES